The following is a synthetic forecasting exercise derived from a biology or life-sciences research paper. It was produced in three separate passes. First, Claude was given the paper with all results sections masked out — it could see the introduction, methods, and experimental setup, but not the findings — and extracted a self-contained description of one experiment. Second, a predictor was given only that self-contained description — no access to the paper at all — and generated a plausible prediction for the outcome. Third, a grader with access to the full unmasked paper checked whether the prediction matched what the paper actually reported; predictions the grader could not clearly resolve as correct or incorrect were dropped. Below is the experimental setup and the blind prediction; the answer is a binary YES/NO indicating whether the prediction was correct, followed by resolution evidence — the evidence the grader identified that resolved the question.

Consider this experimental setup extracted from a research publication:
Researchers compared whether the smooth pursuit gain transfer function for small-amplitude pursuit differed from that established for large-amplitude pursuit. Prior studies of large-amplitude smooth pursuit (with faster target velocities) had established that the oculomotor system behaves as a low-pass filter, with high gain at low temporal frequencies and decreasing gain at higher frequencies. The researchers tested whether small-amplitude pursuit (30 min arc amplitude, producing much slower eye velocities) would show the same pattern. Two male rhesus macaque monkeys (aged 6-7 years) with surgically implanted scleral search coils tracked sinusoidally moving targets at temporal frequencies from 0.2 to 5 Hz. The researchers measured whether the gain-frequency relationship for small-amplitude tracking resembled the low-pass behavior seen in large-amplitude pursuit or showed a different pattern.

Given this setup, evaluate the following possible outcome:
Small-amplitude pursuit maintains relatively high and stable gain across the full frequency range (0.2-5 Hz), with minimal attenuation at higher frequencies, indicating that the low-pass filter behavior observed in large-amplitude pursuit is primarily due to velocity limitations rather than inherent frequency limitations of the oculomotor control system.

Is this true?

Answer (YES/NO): NO